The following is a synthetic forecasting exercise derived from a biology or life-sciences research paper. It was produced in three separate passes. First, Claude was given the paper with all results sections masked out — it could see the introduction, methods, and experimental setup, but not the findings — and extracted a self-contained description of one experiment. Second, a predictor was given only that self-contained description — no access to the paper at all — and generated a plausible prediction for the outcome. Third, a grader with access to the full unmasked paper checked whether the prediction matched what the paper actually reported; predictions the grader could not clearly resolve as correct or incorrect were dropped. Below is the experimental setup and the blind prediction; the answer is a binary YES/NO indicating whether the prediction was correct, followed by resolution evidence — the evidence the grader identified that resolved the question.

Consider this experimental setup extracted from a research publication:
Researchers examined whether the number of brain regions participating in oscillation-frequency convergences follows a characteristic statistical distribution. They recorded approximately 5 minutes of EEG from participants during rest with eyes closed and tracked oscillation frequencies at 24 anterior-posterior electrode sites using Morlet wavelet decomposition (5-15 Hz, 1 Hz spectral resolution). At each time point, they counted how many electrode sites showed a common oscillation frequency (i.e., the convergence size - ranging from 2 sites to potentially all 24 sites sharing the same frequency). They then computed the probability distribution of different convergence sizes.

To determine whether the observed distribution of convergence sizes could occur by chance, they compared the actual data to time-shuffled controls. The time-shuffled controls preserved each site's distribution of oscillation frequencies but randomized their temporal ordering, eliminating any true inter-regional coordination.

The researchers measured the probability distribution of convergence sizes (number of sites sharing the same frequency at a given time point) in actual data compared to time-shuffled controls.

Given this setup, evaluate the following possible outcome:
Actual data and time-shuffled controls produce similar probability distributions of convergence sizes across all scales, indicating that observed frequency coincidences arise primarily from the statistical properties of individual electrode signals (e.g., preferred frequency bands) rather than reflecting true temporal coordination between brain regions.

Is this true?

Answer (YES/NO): NO